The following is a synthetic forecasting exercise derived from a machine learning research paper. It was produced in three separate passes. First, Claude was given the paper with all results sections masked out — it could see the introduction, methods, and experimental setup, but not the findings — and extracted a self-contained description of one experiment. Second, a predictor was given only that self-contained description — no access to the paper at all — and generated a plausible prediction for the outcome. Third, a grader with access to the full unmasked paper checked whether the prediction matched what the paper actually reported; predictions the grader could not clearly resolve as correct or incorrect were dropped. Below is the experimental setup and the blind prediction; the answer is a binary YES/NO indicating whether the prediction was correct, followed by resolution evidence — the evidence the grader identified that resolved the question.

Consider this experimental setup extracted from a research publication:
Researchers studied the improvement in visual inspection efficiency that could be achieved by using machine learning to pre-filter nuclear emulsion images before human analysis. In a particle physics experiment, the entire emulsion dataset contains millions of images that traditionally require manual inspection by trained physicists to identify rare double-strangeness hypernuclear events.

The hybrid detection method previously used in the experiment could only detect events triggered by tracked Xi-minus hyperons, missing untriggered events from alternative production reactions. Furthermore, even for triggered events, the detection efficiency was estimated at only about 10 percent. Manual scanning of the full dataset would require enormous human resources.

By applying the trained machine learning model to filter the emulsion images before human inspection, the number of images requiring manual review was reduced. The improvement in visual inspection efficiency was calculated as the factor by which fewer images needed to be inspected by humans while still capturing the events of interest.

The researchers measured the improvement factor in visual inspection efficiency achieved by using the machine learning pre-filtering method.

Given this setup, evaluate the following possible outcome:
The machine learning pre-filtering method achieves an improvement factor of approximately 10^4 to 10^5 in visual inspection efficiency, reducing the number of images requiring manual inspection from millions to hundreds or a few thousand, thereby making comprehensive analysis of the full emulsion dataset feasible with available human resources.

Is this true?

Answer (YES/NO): NO